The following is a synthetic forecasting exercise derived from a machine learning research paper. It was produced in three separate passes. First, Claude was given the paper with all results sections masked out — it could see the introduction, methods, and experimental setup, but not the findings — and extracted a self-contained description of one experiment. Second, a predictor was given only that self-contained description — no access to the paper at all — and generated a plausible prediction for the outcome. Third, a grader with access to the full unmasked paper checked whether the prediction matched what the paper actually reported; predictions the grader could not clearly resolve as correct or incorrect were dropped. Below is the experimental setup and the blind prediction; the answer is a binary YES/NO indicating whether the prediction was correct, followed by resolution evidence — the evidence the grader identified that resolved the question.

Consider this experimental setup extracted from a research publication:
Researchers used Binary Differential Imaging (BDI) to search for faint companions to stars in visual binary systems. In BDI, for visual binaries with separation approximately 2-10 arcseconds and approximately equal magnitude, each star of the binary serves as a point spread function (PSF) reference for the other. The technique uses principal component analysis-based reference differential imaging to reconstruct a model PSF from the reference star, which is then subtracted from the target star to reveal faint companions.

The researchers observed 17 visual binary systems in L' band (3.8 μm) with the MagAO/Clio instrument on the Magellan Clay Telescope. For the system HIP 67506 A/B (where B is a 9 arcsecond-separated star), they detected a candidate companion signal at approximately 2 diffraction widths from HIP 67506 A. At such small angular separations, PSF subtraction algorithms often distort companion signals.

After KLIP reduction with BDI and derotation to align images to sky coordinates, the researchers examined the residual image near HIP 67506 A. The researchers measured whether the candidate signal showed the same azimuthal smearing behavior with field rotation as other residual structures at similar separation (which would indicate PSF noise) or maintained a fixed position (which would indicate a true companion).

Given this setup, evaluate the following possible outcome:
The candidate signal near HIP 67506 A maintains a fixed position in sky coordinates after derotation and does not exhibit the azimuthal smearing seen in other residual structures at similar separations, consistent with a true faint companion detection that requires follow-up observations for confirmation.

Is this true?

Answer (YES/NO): YES